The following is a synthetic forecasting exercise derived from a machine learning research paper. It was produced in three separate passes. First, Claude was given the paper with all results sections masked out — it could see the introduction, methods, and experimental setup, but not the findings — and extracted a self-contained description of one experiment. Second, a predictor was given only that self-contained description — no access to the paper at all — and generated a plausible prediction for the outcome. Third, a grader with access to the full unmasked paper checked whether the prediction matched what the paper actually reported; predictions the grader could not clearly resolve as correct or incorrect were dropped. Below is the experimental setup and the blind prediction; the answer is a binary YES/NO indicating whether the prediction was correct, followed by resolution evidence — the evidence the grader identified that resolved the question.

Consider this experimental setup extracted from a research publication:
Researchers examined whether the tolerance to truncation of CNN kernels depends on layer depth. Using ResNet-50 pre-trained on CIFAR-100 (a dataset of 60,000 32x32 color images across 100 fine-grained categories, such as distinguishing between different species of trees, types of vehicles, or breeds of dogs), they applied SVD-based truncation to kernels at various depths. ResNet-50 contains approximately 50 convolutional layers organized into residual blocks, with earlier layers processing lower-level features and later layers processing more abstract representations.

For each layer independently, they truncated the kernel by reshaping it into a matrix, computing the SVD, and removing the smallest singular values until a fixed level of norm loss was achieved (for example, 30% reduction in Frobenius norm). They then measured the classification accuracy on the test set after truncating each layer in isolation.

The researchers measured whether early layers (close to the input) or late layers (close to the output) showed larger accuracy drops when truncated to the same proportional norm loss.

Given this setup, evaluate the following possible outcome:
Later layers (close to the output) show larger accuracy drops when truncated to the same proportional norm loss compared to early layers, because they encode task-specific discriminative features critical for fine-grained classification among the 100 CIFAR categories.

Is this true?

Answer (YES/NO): NO